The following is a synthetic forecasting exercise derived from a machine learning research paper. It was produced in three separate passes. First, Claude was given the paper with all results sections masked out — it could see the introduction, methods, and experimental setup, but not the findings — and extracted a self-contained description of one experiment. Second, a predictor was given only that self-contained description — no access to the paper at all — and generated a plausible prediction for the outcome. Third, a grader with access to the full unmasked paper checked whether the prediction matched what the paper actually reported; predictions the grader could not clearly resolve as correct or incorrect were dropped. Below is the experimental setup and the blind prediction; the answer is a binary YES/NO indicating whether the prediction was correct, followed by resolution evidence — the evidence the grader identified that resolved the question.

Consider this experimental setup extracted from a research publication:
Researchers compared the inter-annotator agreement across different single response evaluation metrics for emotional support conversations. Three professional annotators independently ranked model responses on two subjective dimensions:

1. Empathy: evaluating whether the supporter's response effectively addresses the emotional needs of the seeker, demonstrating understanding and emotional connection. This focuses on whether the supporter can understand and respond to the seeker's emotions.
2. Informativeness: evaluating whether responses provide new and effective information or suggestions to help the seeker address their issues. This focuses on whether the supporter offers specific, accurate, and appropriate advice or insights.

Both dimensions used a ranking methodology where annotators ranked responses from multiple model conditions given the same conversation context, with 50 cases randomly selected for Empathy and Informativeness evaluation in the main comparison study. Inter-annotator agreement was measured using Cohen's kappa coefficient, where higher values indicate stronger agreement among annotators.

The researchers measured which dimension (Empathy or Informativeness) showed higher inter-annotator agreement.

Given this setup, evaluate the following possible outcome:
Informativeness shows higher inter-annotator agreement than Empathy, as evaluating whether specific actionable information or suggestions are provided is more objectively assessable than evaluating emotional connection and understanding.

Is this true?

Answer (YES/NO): YES